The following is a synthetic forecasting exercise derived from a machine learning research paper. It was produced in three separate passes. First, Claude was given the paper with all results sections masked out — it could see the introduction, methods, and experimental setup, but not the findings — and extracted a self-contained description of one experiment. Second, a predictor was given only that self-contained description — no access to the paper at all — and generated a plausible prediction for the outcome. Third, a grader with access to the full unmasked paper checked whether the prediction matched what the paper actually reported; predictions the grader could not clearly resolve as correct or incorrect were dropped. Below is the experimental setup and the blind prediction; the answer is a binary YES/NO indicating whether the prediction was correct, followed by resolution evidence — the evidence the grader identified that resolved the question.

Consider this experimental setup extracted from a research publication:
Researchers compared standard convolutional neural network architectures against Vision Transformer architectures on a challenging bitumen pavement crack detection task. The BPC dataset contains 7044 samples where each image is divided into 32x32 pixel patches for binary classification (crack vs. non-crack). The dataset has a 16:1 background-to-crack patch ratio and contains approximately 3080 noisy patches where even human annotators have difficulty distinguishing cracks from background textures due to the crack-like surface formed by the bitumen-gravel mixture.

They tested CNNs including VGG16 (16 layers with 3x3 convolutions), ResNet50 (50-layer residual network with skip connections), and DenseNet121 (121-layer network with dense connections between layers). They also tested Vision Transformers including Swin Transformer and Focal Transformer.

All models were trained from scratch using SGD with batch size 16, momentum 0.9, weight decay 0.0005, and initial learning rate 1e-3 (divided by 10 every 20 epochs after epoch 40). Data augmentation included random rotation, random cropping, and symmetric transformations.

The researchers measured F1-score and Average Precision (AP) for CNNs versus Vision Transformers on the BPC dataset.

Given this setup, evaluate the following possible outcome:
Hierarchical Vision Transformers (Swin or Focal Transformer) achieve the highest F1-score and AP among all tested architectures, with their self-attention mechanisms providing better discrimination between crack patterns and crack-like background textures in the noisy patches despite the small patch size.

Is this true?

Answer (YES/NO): NO